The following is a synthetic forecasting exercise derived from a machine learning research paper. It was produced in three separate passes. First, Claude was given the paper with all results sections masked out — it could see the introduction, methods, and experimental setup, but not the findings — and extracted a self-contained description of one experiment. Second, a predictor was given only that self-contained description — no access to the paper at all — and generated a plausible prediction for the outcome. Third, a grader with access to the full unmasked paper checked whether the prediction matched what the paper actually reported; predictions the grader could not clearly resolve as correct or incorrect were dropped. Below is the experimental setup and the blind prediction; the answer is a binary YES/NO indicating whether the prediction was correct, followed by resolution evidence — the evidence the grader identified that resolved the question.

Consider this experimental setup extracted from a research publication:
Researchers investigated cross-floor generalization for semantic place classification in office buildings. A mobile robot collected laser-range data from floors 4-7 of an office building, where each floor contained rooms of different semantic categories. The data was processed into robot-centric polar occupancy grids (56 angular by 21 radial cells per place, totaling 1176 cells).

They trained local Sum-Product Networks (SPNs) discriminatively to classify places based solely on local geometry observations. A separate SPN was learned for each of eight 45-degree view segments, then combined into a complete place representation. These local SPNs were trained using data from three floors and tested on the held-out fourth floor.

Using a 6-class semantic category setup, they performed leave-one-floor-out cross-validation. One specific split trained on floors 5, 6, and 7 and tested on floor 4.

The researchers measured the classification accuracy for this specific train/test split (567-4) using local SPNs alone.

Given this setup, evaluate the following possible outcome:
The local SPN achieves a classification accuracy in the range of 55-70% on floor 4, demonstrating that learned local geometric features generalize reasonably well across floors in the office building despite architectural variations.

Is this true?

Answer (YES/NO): NO